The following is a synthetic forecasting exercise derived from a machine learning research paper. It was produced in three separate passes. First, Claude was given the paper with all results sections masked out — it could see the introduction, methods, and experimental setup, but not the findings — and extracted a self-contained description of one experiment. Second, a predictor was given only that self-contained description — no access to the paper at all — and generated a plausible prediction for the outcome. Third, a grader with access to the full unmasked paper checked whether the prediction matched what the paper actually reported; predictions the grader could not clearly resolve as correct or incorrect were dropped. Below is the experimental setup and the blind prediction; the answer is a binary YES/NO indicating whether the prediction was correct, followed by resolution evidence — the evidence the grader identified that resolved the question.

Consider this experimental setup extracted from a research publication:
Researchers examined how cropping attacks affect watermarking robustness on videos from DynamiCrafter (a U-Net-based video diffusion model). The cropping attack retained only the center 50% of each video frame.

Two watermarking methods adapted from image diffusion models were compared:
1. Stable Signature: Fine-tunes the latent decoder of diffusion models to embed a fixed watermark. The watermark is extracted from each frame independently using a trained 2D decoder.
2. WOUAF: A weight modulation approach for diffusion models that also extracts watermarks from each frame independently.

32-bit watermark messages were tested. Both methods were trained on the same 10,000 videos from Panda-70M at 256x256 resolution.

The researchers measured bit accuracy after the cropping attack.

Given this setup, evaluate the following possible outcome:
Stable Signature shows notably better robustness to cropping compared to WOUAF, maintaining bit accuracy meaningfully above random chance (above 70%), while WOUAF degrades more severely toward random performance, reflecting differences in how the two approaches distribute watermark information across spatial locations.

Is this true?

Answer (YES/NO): NO